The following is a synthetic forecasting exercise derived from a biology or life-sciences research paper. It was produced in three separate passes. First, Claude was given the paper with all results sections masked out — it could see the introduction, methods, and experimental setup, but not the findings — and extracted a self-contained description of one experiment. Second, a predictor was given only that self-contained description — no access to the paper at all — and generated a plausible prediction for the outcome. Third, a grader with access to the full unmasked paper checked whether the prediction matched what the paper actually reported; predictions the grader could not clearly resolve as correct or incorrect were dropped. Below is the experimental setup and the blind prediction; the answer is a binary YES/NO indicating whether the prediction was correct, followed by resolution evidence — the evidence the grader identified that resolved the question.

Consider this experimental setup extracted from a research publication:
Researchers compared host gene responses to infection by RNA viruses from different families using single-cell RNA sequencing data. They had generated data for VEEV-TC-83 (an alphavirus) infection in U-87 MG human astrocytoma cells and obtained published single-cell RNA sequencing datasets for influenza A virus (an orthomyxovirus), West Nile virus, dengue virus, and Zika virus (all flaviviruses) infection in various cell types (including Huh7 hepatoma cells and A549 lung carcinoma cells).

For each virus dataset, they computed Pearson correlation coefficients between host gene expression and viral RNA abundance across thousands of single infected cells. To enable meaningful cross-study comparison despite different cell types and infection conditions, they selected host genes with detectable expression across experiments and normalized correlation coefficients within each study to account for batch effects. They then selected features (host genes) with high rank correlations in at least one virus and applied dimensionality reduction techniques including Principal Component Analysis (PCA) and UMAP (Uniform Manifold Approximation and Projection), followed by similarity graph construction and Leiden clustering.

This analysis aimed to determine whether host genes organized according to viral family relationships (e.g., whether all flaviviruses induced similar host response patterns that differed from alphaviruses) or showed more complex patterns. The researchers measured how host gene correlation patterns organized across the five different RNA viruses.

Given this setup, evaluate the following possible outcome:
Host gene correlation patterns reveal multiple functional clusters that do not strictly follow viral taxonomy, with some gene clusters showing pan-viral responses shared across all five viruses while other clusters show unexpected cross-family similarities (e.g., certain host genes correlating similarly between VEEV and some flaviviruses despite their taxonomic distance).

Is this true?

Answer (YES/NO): NO